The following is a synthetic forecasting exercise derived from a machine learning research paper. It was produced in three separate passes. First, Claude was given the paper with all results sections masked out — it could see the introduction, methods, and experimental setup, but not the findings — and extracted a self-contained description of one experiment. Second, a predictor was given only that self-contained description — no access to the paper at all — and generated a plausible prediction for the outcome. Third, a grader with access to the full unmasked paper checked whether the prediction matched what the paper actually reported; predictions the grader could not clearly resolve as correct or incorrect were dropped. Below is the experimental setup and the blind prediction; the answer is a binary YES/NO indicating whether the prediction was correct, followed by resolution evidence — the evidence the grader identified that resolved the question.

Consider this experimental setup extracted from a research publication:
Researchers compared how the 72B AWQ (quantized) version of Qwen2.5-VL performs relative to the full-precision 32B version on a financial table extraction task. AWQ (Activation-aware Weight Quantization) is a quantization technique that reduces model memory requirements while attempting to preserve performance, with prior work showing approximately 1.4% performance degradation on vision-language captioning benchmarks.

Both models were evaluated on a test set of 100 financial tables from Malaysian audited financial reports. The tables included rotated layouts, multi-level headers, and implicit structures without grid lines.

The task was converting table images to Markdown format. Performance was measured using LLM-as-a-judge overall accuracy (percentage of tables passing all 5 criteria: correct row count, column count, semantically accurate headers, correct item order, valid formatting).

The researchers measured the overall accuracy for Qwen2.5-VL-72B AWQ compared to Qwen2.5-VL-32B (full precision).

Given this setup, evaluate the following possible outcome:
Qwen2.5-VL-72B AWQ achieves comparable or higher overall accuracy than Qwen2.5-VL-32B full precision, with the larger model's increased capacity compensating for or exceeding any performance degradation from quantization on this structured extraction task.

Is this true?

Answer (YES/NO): YES